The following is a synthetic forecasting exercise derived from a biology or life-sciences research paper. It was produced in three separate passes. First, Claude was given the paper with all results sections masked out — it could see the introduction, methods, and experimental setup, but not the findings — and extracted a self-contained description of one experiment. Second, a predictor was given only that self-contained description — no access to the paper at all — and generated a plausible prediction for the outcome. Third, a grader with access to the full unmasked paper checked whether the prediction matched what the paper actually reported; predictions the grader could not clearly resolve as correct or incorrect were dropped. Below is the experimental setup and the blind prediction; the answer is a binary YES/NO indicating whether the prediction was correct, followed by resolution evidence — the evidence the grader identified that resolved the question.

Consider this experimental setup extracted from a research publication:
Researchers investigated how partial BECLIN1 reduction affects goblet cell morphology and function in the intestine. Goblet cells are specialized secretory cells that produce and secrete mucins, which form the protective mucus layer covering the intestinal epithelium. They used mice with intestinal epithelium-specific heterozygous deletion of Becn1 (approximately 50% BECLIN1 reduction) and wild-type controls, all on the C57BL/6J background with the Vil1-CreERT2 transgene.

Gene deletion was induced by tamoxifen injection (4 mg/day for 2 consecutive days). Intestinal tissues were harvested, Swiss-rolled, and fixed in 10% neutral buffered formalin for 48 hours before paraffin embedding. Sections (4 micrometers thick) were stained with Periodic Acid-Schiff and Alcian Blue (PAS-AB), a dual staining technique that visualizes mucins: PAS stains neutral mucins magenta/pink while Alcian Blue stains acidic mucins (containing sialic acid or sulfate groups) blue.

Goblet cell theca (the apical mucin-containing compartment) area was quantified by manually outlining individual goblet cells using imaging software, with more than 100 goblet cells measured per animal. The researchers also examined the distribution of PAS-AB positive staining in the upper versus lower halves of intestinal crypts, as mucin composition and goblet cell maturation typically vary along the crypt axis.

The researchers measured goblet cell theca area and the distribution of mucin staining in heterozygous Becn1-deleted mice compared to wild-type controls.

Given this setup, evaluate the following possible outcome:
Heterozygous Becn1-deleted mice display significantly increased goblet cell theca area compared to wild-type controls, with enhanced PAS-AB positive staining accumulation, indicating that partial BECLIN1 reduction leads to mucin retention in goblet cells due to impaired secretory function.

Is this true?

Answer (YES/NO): NO